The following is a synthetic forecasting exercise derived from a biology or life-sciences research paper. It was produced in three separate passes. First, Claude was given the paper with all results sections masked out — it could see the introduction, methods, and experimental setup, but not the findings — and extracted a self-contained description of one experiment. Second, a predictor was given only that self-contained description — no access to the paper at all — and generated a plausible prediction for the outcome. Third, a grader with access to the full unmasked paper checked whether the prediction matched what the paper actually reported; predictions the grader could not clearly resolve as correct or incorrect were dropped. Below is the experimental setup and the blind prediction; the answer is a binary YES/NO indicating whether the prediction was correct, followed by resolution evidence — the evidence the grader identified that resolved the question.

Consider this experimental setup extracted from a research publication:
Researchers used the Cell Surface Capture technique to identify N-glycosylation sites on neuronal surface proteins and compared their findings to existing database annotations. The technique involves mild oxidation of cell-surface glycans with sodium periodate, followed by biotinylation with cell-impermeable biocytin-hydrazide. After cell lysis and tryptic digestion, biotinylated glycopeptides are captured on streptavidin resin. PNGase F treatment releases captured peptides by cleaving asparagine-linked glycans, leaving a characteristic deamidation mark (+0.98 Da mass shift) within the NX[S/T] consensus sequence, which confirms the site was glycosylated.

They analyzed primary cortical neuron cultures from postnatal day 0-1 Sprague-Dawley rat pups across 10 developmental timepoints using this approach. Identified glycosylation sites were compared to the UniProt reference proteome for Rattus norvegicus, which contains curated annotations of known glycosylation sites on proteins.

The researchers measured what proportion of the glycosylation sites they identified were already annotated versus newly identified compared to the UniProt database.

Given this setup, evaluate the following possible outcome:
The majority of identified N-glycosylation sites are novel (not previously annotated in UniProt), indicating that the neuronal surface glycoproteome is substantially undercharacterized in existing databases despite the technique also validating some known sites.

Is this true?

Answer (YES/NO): YES